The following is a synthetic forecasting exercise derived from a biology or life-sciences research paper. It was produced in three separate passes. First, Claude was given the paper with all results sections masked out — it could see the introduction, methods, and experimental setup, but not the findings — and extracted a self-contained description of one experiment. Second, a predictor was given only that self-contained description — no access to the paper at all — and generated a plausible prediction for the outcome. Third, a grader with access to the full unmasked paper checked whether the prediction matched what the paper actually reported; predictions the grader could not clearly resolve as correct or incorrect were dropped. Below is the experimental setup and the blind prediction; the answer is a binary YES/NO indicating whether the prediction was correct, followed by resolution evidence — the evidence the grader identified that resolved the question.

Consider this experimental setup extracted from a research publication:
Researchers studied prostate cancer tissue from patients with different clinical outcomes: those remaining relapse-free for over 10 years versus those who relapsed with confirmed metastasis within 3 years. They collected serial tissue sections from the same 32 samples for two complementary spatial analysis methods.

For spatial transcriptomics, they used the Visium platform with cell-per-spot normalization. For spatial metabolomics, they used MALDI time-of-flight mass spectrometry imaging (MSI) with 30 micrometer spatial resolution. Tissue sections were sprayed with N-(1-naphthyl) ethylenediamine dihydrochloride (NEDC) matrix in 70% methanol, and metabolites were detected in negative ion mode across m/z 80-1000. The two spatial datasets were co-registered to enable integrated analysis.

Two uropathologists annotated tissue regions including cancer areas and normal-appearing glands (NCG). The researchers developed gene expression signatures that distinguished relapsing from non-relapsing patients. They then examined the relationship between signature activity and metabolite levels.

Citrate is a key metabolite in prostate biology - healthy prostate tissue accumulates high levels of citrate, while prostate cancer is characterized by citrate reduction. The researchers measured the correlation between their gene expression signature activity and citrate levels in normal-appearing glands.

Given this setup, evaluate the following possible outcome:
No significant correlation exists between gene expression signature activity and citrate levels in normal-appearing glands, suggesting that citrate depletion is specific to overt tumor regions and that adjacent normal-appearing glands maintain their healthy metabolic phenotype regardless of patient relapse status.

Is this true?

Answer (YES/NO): NO